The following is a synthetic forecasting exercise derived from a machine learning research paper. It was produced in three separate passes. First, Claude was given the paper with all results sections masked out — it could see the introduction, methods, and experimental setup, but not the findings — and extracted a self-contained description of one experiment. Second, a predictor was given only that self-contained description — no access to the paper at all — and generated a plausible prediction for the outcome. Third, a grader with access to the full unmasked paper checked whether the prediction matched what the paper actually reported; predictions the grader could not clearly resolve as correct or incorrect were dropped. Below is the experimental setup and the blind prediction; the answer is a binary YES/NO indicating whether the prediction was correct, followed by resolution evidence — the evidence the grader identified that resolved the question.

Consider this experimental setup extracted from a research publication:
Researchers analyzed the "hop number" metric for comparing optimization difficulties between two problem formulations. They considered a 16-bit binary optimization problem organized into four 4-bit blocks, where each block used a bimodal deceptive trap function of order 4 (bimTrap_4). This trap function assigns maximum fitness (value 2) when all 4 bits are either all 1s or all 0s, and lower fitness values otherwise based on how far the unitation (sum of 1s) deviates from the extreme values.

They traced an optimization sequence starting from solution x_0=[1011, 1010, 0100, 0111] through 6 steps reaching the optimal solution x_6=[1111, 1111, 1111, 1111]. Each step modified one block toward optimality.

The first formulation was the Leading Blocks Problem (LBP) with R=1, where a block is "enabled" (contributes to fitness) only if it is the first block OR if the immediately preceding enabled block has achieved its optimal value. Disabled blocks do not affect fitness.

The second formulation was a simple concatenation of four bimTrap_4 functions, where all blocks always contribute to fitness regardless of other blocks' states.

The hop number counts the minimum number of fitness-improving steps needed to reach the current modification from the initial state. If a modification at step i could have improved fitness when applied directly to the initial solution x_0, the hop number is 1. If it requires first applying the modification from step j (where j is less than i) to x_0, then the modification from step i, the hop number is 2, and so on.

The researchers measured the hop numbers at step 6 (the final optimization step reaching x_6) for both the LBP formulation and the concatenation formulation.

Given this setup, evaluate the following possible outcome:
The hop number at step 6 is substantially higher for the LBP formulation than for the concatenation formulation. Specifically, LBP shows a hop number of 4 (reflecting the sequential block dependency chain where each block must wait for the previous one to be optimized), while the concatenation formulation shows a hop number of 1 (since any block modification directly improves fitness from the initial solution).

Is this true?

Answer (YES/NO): NO